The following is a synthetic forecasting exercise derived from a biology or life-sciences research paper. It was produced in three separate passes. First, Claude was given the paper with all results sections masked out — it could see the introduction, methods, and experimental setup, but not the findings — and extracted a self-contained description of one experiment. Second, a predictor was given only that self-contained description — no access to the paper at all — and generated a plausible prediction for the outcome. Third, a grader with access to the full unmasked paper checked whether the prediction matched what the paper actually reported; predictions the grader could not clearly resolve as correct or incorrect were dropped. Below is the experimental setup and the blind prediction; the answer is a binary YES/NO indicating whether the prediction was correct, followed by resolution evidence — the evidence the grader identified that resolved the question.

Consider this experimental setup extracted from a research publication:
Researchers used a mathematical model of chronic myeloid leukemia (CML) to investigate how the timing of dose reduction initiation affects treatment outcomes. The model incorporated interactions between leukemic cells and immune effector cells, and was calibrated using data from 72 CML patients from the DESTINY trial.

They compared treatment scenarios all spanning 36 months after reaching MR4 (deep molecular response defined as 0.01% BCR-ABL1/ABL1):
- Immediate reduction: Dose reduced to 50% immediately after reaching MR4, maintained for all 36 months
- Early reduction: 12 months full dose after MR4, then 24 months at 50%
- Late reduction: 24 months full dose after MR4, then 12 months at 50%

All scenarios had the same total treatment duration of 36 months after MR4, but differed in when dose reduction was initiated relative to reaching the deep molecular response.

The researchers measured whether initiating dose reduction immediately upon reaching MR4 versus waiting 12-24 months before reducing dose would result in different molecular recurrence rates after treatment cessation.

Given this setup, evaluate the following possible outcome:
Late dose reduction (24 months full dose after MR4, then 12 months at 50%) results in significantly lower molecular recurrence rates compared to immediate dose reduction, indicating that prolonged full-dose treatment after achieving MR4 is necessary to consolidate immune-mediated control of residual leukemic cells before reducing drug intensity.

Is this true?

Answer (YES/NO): YES